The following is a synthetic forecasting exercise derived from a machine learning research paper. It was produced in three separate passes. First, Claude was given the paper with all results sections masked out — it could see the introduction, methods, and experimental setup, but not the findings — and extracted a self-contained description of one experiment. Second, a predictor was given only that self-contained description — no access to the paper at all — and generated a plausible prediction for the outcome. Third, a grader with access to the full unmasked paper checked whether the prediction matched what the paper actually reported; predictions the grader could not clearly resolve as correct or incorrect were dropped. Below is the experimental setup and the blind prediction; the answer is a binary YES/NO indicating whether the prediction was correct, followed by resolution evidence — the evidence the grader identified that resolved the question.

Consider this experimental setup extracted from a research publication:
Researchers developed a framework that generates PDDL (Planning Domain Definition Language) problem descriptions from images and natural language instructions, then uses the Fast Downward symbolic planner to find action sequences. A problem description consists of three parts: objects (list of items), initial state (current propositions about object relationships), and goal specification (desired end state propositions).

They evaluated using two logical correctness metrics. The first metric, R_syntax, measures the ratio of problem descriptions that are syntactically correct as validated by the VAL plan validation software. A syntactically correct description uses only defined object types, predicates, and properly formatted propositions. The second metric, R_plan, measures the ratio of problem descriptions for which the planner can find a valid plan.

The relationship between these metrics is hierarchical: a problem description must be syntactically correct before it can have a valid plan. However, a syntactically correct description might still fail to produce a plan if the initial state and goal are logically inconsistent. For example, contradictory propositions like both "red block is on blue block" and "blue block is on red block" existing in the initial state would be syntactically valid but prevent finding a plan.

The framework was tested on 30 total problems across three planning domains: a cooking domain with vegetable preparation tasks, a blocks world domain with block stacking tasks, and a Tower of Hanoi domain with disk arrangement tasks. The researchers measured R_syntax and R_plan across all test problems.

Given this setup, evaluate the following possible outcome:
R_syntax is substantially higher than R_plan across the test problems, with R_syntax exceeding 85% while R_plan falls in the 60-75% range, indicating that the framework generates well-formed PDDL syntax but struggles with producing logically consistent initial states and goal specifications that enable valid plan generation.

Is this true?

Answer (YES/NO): NO